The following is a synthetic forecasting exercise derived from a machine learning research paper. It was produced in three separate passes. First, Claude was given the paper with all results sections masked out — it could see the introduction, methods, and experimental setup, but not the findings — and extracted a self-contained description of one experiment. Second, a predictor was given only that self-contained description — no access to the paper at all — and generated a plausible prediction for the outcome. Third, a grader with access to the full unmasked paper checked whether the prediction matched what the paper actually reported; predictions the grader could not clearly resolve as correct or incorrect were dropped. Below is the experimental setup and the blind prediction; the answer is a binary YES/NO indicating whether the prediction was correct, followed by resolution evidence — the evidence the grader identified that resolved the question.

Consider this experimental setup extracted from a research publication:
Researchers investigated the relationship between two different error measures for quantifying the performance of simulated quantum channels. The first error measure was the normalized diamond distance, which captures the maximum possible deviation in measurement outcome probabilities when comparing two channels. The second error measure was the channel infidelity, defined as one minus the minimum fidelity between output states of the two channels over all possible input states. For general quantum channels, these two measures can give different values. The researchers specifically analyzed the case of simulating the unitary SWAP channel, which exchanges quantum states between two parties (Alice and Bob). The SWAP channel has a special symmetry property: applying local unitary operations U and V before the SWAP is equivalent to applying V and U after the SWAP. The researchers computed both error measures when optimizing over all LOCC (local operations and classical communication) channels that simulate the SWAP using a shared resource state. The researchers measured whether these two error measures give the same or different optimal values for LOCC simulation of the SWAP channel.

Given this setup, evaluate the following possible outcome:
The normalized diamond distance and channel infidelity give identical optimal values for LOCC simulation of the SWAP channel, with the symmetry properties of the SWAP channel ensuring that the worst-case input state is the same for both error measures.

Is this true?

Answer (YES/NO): NO